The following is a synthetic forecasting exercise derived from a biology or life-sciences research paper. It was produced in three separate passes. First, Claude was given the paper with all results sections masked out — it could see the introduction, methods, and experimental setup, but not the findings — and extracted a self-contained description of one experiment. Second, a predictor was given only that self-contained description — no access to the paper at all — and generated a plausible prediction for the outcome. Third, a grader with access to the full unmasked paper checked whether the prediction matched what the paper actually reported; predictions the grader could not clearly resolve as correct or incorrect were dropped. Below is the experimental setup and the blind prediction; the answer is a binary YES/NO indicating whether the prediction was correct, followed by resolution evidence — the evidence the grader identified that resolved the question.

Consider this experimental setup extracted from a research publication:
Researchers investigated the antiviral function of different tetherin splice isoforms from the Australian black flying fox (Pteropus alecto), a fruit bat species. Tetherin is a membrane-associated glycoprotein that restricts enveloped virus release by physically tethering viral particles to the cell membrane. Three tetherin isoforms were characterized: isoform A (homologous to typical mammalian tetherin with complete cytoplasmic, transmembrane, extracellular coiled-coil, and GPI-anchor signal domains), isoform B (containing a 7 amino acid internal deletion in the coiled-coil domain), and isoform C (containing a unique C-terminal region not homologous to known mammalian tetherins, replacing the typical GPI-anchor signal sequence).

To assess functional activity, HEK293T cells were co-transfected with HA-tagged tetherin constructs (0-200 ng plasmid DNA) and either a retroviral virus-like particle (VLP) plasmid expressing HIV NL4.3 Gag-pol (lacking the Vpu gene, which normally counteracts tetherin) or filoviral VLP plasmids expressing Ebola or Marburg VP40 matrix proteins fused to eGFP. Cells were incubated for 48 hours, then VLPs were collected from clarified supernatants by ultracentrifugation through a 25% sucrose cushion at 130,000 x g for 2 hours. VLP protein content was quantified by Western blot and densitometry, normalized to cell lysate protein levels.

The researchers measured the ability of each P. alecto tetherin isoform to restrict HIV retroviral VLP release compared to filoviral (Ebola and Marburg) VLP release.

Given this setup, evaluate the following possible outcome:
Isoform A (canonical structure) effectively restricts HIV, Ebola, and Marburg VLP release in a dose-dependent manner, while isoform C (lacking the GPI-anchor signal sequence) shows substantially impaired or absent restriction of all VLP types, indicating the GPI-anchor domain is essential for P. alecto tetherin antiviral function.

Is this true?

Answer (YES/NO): NO